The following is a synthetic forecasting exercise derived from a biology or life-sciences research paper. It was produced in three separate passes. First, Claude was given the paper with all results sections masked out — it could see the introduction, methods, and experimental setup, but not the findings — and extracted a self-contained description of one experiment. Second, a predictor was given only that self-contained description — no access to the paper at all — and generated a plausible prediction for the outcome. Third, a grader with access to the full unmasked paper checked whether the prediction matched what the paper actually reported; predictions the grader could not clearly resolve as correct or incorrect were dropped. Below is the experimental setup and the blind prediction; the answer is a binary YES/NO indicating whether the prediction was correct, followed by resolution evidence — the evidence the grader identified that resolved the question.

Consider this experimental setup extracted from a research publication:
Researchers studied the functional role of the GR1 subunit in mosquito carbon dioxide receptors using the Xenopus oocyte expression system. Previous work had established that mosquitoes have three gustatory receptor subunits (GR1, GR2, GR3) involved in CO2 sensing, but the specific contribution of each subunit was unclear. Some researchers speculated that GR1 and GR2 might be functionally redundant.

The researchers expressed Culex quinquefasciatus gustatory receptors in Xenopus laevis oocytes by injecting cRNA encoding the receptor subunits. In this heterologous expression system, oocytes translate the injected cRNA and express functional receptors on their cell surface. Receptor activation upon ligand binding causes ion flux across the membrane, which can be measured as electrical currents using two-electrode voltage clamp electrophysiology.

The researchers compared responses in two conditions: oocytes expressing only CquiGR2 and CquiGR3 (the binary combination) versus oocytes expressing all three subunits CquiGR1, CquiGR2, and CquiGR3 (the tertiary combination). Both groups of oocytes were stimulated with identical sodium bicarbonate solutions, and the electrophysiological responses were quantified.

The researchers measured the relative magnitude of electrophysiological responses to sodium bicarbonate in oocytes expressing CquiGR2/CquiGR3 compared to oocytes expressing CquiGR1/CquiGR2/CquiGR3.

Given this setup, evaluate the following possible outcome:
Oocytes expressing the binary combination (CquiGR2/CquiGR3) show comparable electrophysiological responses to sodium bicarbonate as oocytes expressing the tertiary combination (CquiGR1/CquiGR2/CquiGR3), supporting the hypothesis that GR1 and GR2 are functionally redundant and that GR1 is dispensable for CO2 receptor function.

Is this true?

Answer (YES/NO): NO